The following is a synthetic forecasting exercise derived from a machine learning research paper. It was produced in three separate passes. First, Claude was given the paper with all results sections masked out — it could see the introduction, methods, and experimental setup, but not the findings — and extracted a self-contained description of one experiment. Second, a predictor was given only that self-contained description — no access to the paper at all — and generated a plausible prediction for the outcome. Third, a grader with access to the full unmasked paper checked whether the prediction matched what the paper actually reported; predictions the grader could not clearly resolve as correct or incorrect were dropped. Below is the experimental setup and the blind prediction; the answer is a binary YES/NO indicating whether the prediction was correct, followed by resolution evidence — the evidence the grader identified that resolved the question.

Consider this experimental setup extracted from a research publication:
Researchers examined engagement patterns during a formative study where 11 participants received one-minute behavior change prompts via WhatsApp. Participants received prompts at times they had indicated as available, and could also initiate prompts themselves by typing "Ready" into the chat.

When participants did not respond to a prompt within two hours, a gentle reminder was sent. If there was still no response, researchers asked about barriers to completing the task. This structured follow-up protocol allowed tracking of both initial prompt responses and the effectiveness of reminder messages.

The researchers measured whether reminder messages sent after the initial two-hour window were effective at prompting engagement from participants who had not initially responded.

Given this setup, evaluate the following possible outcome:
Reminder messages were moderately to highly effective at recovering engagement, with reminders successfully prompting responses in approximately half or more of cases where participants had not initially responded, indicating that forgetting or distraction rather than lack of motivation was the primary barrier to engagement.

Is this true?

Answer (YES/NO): NO